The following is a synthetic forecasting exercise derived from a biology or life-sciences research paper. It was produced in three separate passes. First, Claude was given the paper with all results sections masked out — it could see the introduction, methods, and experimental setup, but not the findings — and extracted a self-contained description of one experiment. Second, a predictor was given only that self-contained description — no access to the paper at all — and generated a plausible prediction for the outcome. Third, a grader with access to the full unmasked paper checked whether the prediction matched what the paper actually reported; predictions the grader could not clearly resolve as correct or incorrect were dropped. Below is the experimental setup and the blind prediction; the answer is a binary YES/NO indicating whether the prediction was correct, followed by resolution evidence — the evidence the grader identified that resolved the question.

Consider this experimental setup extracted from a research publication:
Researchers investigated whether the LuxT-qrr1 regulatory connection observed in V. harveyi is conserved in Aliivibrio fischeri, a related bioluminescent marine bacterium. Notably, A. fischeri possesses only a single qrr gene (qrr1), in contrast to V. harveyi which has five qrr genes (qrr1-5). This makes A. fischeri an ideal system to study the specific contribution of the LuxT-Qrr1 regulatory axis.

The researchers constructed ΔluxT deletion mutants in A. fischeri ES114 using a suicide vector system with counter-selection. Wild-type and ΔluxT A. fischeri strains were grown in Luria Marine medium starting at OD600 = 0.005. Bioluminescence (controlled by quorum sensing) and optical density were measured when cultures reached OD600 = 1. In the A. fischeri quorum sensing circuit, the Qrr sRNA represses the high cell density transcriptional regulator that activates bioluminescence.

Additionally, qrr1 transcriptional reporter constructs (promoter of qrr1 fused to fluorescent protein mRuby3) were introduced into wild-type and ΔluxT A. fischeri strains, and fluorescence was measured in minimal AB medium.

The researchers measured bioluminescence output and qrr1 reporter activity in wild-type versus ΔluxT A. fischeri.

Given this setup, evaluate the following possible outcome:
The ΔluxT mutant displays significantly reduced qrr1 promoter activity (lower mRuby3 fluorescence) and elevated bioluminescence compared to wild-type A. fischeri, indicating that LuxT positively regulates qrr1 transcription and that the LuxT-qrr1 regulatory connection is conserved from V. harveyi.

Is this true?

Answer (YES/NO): NO